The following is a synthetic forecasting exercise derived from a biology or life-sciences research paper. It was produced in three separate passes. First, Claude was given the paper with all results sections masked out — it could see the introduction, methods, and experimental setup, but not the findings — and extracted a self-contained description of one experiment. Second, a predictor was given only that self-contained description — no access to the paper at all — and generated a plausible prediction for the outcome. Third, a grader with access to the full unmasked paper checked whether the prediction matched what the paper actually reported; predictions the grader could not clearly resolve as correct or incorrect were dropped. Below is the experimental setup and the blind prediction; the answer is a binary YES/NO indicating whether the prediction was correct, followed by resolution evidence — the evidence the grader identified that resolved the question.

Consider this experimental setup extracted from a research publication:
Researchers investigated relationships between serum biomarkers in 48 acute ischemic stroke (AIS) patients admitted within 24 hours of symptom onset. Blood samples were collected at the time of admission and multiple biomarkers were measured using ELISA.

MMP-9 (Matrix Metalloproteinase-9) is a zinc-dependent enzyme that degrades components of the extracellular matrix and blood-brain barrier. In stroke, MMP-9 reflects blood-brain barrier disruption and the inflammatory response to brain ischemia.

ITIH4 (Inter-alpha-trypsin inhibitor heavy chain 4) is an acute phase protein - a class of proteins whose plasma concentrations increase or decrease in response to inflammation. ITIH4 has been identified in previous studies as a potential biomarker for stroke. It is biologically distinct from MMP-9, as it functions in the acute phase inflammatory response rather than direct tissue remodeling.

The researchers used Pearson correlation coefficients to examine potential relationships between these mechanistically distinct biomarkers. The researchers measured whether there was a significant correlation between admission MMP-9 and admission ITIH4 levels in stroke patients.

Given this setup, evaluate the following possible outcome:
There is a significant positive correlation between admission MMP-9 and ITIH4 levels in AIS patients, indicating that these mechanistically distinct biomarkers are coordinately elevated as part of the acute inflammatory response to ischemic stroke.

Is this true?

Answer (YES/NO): NO